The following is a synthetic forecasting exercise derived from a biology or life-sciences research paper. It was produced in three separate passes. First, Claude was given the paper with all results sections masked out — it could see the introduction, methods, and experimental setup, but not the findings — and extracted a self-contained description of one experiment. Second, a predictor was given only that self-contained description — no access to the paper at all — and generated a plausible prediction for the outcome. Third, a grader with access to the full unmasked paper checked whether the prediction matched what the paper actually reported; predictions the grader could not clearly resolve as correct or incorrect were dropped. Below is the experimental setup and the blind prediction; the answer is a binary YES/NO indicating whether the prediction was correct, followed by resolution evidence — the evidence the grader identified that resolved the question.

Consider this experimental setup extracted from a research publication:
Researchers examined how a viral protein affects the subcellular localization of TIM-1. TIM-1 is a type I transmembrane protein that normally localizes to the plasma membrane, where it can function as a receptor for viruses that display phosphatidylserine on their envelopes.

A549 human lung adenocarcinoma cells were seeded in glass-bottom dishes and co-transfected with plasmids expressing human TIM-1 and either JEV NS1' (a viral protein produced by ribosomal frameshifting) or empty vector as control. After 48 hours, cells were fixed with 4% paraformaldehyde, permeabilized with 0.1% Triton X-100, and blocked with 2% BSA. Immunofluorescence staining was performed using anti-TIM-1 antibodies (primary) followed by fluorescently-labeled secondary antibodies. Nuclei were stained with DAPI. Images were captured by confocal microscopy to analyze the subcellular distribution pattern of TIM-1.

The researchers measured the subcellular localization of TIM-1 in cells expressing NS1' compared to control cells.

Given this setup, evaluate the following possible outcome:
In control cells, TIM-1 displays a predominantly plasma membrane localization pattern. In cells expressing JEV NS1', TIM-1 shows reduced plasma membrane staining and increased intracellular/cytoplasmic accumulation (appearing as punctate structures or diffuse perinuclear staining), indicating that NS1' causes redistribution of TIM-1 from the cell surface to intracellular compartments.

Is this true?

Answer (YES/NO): YES